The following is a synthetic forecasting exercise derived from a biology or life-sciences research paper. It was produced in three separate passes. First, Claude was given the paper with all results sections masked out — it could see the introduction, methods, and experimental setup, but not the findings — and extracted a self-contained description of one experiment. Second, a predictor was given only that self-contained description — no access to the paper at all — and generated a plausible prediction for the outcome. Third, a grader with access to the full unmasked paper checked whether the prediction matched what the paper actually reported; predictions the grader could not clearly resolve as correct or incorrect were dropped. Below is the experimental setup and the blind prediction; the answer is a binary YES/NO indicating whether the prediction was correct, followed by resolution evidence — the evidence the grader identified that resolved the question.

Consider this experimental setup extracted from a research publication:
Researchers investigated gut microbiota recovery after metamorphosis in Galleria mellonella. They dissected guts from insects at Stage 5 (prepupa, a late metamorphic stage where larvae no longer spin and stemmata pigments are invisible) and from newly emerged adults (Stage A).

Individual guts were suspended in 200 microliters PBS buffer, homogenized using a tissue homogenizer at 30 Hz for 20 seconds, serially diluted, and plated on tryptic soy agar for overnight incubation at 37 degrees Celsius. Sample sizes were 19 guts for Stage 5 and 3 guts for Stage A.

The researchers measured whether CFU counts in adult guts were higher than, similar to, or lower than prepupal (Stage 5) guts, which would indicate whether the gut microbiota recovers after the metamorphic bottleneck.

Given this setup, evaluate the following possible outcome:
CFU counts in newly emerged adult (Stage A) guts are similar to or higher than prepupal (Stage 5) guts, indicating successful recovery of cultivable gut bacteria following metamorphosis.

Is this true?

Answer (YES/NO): YES